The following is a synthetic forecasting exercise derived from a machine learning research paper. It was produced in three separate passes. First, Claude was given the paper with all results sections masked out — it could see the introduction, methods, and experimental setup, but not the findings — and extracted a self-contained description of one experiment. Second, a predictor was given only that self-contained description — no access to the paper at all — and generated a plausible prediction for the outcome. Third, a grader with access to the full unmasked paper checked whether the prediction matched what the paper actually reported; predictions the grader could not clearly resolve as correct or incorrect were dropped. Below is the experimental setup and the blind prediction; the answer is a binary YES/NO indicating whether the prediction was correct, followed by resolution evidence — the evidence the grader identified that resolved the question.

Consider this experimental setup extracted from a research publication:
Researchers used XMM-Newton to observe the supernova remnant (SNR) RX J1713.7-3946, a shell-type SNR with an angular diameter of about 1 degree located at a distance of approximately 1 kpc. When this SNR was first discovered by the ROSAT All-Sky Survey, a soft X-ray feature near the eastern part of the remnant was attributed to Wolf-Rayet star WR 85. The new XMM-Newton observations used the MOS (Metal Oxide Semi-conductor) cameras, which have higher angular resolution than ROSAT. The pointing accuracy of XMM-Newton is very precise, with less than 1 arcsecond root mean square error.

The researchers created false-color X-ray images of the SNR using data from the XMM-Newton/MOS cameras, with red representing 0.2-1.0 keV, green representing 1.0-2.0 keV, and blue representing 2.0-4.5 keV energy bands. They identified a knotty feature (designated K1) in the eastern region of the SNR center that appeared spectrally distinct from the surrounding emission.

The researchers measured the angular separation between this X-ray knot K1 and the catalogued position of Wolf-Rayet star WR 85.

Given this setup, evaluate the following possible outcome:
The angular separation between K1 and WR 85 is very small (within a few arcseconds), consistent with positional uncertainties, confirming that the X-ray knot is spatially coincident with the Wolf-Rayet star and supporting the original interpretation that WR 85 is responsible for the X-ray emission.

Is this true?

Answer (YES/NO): NO